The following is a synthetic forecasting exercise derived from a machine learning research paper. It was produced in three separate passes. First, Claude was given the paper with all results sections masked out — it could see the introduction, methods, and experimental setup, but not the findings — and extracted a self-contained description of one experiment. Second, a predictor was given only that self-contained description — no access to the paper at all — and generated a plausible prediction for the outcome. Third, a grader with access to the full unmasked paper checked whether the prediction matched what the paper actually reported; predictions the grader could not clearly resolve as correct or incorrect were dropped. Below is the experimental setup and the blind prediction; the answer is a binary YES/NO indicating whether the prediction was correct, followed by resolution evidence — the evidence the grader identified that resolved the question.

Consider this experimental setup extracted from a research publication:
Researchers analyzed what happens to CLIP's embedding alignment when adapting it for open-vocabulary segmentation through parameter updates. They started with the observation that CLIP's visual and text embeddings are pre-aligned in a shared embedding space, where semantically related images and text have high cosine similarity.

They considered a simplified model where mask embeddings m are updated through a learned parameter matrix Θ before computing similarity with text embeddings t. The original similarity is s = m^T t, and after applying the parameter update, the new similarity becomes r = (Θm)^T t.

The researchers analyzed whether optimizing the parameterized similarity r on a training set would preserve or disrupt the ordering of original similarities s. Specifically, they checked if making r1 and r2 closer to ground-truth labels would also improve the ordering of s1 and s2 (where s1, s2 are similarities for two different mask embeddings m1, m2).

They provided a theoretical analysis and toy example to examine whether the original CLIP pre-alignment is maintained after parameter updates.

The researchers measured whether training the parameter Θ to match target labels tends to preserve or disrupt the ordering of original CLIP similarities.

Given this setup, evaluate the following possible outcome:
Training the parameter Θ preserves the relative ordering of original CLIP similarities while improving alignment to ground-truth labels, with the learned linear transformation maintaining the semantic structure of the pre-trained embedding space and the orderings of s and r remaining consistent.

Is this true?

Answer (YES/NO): NO